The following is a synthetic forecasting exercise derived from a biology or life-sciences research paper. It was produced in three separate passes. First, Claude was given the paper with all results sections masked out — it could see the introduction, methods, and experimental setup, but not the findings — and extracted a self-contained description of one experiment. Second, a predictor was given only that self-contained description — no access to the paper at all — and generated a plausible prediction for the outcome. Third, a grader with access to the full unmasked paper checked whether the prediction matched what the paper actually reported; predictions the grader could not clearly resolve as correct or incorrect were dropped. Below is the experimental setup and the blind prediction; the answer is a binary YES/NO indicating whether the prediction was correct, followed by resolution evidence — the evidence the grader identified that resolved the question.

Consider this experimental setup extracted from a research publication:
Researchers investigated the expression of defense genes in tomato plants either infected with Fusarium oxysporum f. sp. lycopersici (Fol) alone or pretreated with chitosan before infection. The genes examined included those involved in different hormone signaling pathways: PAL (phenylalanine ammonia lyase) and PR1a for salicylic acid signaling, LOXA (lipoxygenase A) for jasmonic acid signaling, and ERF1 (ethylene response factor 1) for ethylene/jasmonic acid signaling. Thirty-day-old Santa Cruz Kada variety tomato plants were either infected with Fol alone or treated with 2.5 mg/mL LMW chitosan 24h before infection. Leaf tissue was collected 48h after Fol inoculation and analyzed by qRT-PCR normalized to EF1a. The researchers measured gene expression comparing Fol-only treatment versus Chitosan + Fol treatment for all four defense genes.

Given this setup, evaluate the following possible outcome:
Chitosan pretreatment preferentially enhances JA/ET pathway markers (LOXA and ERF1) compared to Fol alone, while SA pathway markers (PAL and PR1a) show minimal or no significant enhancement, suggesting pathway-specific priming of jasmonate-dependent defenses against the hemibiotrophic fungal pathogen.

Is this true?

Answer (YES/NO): NO